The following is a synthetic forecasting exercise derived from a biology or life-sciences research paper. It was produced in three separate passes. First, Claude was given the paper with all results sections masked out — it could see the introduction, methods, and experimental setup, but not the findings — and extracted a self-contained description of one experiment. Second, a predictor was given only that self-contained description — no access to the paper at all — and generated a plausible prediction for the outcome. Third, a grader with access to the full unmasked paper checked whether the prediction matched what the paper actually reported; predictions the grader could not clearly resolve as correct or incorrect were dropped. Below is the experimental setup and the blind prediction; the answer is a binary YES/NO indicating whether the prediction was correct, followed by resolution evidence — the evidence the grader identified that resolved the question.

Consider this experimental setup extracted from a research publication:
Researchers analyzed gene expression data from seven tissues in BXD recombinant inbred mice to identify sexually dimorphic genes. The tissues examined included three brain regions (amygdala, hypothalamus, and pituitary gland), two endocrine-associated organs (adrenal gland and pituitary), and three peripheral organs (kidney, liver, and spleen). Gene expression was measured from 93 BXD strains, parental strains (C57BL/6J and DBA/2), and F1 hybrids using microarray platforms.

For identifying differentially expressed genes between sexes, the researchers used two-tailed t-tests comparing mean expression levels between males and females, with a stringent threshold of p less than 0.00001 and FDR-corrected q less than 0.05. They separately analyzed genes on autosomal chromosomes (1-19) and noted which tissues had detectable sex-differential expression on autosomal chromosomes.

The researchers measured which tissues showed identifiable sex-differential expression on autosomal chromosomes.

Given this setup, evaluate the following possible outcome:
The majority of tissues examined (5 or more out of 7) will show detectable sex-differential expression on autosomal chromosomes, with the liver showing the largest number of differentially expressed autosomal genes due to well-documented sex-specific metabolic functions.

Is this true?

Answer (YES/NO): YES